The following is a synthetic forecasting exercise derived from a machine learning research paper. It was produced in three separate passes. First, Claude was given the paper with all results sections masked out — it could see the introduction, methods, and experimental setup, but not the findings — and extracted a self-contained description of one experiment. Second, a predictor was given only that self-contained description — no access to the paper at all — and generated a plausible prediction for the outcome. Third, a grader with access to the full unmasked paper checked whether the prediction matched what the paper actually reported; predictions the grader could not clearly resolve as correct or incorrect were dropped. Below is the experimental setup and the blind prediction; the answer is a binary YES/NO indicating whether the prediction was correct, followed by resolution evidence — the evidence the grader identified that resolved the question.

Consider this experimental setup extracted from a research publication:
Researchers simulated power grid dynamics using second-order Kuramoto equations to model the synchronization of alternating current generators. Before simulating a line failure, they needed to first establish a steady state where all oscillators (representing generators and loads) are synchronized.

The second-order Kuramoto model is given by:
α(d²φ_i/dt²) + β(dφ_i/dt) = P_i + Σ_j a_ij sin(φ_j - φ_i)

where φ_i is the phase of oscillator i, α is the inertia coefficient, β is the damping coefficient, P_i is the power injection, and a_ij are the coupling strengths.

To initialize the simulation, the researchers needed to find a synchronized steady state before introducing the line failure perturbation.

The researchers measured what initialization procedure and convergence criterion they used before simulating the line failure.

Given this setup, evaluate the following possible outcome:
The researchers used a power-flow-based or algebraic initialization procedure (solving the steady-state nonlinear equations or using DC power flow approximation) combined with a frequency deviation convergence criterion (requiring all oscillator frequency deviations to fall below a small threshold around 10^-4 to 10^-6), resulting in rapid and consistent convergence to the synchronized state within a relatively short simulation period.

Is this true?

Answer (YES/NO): NO